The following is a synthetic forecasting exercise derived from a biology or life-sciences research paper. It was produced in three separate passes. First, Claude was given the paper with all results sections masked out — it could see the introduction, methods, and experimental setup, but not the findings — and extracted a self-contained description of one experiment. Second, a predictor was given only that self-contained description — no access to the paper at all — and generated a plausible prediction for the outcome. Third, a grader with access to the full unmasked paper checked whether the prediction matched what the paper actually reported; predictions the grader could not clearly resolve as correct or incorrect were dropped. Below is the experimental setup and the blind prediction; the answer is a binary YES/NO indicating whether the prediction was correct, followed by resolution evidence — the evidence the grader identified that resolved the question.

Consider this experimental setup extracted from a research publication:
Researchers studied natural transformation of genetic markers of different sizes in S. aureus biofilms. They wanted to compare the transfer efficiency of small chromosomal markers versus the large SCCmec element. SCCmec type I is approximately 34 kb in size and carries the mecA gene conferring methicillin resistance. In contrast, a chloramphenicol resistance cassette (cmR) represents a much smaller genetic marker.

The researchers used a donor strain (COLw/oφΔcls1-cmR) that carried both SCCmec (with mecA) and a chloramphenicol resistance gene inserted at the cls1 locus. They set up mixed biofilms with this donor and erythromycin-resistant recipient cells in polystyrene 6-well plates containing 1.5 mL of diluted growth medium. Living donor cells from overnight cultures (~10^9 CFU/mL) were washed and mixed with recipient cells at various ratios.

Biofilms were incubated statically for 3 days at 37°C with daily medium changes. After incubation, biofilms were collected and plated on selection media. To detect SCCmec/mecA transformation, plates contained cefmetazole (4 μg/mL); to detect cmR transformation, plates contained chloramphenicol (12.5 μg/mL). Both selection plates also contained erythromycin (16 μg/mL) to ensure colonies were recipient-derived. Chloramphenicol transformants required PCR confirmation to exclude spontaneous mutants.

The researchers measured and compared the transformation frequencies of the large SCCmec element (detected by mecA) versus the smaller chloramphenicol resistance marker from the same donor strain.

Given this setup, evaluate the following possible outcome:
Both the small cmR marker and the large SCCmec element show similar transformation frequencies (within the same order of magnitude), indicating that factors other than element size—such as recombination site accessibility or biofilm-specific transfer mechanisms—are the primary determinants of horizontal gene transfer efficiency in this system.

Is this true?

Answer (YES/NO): YES